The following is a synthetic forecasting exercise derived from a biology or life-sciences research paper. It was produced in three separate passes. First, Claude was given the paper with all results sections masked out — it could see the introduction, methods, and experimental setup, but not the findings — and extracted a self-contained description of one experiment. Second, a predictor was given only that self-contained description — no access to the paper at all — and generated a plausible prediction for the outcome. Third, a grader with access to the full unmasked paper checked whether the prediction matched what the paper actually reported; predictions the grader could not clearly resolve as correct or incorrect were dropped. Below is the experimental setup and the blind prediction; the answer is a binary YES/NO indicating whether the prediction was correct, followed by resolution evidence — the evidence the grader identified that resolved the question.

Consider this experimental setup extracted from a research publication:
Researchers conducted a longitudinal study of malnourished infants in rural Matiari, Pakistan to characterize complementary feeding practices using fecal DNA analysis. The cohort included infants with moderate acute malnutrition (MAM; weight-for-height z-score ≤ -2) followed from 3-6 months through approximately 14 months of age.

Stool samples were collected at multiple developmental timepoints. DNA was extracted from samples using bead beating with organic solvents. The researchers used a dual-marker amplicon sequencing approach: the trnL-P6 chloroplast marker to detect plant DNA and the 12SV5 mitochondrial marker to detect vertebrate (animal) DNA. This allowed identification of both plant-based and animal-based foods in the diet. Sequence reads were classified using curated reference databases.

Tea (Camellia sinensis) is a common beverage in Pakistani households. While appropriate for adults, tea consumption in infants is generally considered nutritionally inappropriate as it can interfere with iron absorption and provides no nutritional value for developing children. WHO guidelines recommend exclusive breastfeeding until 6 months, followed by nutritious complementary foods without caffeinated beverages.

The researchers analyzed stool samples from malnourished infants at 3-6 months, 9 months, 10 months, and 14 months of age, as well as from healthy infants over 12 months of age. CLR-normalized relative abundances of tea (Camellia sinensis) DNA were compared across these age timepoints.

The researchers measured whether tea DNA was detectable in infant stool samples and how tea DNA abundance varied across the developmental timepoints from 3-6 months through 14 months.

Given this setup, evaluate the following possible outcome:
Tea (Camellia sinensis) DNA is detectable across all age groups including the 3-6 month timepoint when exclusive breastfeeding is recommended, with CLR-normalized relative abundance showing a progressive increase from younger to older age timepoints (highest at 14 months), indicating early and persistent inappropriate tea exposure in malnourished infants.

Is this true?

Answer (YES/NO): NO